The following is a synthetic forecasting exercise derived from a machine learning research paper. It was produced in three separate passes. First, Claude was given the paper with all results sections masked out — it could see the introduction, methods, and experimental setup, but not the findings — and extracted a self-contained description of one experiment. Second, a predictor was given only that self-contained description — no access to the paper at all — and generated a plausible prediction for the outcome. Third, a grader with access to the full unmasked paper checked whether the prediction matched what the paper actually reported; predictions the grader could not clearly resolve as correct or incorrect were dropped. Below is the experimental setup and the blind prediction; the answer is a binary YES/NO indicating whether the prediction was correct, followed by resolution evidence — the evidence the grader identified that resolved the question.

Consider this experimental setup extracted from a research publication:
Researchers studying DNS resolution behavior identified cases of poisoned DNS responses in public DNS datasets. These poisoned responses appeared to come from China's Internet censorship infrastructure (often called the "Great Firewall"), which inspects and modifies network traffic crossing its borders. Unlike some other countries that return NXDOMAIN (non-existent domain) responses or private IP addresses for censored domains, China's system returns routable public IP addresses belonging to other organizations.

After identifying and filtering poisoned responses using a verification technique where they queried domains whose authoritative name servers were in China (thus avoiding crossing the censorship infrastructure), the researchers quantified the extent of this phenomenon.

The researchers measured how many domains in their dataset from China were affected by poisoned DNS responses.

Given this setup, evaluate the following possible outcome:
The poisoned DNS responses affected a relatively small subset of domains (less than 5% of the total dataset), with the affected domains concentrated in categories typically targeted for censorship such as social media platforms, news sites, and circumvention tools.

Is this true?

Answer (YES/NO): NO